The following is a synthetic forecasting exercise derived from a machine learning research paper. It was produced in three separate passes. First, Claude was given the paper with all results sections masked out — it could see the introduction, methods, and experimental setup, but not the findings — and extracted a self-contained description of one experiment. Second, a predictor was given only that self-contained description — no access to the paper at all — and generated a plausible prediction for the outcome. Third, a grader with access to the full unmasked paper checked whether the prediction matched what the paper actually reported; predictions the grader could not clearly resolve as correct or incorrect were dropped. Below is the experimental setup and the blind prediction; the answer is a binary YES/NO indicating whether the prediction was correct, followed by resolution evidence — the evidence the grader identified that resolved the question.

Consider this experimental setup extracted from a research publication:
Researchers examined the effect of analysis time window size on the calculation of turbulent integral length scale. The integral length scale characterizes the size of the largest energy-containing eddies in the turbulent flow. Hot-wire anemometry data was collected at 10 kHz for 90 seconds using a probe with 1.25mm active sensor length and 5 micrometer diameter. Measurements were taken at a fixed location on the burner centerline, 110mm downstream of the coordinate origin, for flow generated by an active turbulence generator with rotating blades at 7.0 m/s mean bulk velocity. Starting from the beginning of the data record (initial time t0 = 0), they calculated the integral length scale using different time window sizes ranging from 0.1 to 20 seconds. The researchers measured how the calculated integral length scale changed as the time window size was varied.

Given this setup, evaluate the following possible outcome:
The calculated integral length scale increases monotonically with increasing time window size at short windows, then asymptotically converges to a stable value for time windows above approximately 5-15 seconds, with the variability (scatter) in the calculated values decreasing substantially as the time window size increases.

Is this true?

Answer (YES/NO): NO